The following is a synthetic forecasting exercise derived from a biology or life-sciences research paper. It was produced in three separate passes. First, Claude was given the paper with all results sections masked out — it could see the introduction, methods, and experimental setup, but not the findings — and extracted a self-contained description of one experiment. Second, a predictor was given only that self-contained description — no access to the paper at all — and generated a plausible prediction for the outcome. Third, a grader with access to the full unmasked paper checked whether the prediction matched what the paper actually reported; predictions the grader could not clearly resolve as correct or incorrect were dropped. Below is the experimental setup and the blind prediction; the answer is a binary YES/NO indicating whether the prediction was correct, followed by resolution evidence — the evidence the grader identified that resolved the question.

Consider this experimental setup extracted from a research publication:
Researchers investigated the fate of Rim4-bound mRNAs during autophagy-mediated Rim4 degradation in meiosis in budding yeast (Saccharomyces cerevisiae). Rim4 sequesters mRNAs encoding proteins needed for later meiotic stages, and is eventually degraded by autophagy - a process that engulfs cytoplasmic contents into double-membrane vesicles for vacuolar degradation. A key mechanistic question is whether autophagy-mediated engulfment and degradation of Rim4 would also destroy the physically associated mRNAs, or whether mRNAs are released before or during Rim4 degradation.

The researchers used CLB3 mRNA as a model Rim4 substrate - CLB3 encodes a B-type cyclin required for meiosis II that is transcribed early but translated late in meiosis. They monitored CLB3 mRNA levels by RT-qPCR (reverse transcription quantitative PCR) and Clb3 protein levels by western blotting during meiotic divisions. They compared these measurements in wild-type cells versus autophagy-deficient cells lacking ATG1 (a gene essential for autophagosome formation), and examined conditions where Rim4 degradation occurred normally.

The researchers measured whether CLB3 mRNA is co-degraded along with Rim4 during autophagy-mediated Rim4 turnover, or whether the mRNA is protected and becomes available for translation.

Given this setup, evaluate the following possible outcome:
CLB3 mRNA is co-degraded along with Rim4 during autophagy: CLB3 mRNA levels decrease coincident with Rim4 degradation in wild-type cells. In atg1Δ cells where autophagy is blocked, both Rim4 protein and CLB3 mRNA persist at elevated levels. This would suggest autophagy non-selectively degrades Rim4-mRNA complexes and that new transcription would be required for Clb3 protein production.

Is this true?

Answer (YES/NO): NO